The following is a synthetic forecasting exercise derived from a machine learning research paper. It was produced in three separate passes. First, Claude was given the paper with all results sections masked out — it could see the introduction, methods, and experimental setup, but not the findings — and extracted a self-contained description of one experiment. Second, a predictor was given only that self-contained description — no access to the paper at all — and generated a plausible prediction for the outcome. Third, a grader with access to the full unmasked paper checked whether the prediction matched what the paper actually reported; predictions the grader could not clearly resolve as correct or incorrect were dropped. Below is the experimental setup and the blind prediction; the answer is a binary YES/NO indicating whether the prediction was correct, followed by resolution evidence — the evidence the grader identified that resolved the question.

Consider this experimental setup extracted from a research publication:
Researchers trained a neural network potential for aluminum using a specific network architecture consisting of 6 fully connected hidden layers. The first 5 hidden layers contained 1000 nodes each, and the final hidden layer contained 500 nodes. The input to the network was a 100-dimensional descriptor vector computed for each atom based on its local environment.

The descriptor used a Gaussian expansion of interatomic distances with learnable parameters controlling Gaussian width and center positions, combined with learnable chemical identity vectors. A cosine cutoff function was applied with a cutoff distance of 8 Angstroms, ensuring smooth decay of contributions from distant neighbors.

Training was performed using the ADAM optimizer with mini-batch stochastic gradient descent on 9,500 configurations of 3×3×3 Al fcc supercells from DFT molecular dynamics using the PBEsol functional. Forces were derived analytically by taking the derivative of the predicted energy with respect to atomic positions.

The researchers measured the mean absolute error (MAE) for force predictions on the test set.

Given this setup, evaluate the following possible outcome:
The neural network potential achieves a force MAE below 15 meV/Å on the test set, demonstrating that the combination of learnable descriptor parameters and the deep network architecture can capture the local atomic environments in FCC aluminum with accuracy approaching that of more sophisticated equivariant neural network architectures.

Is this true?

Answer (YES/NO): YES